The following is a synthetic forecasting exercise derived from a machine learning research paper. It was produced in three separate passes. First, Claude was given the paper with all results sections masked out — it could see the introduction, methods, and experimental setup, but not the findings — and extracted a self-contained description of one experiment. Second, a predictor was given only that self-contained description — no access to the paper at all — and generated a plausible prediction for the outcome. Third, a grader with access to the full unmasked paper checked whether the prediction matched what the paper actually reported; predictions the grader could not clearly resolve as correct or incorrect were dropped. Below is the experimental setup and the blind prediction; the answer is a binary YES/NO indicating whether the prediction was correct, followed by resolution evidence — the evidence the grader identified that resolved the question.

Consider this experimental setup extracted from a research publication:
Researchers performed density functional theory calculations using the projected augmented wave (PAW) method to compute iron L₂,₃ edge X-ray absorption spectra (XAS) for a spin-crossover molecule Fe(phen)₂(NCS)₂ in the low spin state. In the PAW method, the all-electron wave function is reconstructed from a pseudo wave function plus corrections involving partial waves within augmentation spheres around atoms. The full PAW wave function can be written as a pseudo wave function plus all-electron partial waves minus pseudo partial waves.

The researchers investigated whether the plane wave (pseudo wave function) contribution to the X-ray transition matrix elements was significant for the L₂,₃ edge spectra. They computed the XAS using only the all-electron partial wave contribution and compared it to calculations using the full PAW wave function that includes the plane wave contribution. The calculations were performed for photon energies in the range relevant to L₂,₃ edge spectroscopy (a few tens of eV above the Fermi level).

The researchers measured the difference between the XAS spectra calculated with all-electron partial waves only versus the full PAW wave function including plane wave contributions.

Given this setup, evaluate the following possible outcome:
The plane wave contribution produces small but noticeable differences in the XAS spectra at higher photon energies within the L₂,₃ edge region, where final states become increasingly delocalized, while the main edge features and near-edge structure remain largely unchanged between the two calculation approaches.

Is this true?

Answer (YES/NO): NO